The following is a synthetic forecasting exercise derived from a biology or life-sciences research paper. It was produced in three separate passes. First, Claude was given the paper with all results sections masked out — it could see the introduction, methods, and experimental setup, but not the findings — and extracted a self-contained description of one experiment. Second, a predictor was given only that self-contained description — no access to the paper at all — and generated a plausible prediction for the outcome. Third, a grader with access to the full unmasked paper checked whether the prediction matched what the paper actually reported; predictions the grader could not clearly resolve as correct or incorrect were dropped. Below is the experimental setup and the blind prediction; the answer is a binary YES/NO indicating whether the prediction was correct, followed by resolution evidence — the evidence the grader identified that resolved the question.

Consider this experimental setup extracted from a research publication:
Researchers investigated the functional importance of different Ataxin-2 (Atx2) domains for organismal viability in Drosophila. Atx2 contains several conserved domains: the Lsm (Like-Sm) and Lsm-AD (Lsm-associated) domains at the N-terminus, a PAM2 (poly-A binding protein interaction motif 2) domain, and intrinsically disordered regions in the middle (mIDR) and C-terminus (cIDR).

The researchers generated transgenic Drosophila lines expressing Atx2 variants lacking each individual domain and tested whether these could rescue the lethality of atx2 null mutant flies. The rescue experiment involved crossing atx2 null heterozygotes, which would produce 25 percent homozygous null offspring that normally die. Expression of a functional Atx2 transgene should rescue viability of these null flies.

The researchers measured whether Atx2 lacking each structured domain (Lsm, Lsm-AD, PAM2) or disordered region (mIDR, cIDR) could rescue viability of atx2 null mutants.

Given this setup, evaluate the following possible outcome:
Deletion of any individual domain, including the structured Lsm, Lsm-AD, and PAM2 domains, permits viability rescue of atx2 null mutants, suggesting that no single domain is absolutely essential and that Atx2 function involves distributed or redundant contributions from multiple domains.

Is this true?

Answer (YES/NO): NO